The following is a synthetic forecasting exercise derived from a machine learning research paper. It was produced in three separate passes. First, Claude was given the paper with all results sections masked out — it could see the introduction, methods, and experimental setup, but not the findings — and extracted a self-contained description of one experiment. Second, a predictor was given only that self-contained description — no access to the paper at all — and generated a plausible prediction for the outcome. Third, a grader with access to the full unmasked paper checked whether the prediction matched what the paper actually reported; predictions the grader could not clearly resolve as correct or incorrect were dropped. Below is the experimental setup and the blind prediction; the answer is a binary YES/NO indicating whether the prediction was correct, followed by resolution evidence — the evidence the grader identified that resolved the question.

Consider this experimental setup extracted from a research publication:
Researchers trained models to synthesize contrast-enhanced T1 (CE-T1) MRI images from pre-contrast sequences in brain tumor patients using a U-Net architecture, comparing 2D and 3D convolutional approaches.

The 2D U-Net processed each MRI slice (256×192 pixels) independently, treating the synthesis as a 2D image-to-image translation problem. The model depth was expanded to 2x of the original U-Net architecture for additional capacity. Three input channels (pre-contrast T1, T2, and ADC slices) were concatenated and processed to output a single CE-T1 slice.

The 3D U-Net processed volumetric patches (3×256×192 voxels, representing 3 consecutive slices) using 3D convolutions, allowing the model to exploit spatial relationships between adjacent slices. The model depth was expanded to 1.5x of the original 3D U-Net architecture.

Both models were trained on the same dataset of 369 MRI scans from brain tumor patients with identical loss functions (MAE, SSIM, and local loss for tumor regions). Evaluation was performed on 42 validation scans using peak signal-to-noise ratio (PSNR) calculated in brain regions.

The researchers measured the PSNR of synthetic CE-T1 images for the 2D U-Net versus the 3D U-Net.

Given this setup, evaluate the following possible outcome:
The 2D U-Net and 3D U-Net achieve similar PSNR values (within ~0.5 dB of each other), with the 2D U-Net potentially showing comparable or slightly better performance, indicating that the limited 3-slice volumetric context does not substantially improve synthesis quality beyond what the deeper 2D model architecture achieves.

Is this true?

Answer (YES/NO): NO